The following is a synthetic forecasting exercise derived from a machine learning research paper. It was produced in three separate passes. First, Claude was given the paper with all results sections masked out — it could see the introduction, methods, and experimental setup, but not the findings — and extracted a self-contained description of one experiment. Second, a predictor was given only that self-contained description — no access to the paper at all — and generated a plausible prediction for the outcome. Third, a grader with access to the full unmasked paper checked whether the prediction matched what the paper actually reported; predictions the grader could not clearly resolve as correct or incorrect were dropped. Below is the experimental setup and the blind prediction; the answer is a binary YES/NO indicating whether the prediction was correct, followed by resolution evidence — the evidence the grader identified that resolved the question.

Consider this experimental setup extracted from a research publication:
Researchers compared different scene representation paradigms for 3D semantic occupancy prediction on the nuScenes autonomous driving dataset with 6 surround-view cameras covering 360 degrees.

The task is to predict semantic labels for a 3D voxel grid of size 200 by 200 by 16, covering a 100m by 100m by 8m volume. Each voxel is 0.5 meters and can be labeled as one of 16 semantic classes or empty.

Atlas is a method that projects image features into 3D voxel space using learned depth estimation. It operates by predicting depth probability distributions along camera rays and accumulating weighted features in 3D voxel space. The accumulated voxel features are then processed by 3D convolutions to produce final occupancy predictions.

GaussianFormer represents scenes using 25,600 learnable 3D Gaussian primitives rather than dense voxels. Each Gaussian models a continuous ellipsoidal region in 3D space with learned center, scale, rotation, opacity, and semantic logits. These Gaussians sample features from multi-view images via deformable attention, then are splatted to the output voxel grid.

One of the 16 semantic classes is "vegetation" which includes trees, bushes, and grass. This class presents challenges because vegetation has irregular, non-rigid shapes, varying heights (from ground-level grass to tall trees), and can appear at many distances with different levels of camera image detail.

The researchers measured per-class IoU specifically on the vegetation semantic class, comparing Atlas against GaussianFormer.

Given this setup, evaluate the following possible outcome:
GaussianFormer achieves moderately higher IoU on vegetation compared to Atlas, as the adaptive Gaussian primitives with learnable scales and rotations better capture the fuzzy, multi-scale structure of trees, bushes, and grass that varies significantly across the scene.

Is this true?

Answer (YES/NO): NO